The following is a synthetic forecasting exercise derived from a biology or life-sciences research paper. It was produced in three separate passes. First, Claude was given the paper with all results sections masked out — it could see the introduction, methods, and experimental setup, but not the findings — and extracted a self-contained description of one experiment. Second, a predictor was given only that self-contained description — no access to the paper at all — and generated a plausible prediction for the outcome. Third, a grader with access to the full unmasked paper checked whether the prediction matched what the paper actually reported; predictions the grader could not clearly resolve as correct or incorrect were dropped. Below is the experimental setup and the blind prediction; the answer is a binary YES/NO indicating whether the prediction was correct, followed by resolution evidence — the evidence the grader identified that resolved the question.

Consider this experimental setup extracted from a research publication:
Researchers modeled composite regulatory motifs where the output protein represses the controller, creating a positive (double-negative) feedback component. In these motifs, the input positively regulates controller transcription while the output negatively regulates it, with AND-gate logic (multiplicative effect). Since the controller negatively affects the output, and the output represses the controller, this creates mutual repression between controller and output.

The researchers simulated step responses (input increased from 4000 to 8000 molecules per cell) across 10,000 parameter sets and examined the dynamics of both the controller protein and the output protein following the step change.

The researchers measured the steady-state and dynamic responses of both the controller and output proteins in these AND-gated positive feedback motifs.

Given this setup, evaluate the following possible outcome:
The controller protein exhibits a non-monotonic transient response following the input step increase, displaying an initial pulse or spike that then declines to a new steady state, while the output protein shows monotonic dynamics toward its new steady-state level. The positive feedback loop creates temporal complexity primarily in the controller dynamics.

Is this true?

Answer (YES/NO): NO